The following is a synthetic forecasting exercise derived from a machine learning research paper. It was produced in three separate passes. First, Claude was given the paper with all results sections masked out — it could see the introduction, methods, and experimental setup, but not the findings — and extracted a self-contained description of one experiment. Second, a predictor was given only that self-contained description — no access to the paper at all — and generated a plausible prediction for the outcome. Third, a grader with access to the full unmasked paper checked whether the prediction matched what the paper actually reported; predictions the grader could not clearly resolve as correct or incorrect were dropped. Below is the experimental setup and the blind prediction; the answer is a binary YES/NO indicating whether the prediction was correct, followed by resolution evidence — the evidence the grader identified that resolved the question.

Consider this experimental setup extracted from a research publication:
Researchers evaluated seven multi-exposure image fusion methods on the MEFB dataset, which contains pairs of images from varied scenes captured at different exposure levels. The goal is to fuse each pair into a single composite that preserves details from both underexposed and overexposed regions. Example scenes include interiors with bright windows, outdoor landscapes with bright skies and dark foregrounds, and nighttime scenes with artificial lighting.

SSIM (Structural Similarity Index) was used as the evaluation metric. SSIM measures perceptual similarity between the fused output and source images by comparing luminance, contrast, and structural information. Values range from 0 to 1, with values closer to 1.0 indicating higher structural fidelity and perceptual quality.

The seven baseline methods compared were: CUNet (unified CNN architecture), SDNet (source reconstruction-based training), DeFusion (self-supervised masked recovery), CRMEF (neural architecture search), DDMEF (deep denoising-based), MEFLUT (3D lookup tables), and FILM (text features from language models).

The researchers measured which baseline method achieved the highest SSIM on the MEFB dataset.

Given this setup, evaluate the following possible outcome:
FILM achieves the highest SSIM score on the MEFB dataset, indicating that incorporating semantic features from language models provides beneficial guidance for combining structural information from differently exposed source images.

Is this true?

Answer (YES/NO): NO